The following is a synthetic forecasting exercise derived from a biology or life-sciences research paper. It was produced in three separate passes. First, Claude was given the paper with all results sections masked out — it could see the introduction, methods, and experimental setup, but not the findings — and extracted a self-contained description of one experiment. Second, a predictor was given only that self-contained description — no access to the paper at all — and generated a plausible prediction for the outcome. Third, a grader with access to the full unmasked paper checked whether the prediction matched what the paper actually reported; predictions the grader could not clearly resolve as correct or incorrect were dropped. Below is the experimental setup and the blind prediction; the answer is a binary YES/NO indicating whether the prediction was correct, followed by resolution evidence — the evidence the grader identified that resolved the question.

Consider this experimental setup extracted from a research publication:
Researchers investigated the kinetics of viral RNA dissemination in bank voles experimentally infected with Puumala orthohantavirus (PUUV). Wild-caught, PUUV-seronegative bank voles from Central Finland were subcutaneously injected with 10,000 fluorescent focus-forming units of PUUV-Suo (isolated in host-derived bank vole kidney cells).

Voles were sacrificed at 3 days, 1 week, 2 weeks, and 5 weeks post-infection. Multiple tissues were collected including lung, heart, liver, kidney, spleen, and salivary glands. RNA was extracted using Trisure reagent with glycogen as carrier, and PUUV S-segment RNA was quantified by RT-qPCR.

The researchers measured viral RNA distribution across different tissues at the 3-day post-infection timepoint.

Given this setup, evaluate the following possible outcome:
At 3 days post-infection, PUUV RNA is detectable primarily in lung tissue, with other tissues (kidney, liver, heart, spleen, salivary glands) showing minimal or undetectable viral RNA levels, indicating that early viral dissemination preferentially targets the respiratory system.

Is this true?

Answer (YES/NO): NO